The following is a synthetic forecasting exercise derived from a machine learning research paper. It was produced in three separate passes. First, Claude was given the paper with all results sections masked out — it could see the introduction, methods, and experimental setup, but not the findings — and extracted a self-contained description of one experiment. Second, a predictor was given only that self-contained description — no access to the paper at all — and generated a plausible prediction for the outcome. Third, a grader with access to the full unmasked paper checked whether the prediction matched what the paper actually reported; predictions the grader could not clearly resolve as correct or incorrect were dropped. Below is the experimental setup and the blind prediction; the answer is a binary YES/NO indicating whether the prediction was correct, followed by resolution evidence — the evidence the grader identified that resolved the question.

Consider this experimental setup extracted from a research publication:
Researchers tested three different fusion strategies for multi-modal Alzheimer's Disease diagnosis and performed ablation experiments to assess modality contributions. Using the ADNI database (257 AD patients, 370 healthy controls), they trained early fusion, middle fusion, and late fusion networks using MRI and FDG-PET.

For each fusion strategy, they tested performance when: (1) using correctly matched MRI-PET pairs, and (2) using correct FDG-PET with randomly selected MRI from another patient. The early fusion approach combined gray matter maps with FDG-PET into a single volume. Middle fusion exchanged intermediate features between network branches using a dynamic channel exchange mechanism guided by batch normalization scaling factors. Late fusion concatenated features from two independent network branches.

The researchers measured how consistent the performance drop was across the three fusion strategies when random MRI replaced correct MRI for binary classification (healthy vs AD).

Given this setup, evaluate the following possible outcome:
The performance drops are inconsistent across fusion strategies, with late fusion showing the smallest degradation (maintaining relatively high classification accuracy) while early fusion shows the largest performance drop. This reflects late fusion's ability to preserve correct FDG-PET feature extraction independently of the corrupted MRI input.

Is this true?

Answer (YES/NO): NO